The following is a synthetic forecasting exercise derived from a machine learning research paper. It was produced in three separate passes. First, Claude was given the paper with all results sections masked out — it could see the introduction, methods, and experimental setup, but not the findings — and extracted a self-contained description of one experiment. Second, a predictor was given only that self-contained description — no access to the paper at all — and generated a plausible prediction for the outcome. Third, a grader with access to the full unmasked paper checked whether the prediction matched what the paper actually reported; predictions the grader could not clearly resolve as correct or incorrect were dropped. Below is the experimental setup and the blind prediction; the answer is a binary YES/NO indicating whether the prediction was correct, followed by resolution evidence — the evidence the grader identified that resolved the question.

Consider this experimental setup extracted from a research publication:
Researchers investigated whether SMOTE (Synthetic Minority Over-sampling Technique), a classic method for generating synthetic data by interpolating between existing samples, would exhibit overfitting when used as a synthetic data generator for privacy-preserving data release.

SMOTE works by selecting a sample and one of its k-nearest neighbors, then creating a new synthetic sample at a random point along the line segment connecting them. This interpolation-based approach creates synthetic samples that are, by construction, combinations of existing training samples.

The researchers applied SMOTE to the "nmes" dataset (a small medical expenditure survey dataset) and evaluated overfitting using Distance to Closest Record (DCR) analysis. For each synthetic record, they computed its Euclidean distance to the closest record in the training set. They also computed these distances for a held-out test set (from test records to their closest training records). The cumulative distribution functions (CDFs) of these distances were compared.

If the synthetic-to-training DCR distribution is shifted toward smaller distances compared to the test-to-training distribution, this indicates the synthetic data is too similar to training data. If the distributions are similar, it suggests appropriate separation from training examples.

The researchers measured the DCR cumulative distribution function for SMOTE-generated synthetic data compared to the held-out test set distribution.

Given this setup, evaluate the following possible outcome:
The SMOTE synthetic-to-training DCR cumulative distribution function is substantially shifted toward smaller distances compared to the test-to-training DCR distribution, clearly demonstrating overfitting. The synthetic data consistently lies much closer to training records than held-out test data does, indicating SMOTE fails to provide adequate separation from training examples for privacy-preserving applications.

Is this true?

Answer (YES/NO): YES